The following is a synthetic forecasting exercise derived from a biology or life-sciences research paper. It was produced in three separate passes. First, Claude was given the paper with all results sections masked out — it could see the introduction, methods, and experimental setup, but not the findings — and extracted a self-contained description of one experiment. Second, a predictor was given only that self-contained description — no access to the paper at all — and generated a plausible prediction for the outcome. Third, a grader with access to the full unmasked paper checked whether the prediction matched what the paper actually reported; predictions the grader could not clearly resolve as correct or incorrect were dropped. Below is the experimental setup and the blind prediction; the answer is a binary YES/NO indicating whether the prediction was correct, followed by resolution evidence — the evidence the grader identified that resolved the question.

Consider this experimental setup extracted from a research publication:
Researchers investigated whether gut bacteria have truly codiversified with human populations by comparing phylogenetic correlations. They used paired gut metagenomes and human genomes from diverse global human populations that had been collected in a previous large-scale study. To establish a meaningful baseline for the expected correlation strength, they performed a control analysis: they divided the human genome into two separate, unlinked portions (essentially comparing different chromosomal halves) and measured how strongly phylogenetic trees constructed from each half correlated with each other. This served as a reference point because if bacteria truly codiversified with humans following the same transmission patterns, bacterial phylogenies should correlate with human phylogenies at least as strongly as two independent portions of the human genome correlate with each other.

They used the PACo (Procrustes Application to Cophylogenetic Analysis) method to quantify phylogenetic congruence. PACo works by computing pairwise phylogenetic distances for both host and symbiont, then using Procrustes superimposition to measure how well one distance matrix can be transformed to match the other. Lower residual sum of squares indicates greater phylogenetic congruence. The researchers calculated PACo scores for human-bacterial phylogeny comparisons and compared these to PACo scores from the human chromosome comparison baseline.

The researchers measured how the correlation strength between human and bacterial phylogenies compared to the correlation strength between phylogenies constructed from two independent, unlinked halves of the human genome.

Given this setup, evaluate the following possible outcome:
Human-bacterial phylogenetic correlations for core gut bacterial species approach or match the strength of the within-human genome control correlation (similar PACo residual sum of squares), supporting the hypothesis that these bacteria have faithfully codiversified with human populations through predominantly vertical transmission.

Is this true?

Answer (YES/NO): NO